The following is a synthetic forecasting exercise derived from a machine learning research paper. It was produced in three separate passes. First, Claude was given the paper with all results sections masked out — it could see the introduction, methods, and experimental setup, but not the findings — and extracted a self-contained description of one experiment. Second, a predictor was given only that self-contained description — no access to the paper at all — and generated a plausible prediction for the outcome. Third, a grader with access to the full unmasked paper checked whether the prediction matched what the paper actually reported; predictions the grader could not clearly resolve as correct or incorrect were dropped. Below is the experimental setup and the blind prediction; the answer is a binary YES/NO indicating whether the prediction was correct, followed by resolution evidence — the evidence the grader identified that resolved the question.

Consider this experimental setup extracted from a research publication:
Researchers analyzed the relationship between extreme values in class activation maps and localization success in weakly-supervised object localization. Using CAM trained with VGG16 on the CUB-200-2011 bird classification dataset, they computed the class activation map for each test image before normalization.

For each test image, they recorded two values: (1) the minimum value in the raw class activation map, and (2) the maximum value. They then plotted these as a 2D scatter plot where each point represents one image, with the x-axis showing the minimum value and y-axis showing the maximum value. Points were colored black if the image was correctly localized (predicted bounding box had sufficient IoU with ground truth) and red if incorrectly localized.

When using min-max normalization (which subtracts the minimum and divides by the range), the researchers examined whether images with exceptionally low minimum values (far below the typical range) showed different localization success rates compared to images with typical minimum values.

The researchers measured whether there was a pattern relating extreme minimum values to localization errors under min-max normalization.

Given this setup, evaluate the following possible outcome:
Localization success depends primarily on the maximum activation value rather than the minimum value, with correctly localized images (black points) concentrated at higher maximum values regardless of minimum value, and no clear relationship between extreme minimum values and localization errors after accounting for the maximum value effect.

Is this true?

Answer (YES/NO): NO